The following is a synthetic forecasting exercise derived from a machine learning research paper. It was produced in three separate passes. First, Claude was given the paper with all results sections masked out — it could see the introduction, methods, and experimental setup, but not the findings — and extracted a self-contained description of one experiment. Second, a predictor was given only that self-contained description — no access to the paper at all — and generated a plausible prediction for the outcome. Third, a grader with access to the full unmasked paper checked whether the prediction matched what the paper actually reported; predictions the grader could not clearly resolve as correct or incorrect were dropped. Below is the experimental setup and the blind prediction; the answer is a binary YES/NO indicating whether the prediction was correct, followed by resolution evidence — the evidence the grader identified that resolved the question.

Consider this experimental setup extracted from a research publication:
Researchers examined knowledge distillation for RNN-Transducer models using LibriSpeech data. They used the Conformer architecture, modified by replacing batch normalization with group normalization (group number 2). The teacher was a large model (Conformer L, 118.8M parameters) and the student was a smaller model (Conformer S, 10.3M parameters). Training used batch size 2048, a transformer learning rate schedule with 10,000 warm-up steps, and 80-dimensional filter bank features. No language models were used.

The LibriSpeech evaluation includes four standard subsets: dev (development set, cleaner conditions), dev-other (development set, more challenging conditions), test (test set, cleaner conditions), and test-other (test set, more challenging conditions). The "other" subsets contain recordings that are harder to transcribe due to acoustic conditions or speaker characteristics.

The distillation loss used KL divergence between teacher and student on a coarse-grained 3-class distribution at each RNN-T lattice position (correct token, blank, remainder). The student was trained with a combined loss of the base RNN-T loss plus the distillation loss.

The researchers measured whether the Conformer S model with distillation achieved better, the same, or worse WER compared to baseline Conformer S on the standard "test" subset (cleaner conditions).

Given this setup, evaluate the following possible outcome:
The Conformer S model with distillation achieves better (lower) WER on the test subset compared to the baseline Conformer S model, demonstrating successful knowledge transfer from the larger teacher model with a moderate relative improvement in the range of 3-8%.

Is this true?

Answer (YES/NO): NO